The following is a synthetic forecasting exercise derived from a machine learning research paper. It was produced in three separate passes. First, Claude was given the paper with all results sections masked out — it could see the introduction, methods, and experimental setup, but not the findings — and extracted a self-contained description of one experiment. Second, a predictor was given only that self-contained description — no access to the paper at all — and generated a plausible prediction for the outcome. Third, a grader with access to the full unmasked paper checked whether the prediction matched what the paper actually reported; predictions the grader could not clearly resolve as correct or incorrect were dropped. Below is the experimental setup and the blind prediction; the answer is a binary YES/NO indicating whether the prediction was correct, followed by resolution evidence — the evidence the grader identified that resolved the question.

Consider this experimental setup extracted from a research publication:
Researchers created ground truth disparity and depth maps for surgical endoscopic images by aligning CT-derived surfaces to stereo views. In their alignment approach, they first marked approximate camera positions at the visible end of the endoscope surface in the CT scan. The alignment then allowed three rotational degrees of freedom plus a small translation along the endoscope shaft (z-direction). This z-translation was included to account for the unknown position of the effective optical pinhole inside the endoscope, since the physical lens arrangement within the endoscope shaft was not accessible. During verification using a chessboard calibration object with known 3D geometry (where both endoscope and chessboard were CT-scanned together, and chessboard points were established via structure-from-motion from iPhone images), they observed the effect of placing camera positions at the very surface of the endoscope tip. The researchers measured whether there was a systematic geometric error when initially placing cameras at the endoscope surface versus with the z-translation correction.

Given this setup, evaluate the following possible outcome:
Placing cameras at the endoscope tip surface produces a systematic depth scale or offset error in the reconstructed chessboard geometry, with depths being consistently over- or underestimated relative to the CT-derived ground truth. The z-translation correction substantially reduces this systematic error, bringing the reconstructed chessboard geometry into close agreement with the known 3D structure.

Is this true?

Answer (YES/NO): YES